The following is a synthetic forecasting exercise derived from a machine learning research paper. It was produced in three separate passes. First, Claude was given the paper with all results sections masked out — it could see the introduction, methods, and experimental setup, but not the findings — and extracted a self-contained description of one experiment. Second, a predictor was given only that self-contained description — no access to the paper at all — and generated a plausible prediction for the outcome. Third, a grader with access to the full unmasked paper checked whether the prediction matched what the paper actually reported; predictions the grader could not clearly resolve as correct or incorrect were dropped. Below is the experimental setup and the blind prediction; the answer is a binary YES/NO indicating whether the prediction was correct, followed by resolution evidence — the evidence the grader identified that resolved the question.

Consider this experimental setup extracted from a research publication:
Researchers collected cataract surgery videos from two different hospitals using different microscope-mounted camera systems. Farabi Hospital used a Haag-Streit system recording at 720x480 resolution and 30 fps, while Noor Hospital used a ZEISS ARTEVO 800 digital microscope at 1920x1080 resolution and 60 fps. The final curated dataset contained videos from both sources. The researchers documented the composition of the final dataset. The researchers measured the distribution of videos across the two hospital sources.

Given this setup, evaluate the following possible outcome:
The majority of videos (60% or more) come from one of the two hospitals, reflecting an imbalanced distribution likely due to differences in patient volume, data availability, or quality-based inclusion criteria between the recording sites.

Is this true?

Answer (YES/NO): YES